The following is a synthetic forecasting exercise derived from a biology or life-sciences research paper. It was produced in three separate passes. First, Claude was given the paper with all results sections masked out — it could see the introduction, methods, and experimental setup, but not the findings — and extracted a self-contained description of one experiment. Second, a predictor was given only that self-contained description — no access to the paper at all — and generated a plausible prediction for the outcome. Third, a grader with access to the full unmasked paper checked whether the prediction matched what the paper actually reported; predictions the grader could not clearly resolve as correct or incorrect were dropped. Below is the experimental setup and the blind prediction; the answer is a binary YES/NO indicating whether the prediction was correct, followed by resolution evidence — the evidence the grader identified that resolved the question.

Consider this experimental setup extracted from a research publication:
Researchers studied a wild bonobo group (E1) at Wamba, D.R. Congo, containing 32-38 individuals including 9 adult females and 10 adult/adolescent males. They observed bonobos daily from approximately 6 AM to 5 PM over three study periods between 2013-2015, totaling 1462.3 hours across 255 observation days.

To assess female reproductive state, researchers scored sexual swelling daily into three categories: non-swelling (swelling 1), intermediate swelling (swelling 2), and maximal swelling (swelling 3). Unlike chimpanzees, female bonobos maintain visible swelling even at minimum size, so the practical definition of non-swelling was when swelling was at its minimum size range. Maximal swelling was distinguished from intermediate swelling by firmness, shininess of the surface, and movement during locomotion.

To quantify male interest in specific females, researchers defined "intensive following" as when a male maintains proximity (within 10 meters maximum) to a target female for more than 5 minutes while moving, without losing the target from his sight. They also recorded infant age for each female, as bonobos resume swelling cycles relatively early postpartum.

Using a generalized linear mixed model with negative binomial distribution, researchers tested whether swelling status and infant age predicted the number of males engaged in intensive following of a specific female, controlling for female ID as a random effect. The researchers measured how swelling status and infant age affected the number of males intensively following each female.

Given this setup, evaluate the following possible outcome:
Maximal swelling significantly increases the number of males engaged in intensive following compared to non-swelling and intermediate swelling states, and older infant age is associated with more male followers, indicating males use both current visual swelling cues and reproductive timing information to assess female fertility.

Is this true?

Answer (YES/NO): YES